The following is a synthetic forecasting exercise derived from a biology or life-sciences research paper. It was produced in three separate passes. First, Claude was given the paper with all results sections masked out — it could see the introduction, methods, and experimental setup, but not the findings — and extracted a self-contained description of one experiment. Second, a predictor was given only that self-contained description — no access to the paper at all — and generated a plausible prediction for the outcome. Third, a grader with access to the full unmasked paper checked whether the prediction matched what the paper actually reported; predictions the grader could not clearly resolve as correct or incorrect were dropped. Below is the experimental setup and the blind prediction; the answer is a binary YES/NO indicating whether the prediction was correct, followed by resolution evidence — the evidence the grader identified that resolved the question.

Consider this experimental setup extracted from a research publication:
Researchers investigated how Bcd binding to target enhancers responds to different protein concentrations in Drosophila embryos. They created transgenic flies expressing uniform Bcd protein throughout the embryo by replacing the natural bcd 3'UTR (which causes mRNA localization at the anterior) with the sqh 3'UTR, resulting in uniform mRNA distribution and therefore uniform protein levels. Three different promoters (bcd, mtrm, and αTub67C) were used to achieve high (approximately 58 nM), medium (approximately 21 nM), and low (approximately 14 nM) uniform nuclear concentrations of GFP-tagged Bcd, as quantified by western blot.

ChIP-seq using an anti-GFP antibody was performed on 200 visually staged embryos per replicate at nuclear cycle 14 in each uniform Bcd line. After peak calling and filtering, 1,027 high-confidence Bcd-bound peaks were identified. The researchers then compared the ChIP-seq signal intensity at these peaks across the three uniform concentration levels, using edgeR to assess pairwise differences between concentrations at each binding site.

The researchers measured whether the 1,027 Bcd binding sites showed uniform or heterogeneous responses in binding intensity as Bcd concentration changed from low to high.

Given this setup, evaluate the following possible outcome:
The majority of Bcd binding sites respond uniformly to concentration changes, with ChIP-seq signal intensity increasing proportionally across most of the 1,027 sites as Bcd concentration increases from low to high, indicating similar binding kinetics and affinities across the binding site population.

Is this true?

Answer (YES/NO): NO